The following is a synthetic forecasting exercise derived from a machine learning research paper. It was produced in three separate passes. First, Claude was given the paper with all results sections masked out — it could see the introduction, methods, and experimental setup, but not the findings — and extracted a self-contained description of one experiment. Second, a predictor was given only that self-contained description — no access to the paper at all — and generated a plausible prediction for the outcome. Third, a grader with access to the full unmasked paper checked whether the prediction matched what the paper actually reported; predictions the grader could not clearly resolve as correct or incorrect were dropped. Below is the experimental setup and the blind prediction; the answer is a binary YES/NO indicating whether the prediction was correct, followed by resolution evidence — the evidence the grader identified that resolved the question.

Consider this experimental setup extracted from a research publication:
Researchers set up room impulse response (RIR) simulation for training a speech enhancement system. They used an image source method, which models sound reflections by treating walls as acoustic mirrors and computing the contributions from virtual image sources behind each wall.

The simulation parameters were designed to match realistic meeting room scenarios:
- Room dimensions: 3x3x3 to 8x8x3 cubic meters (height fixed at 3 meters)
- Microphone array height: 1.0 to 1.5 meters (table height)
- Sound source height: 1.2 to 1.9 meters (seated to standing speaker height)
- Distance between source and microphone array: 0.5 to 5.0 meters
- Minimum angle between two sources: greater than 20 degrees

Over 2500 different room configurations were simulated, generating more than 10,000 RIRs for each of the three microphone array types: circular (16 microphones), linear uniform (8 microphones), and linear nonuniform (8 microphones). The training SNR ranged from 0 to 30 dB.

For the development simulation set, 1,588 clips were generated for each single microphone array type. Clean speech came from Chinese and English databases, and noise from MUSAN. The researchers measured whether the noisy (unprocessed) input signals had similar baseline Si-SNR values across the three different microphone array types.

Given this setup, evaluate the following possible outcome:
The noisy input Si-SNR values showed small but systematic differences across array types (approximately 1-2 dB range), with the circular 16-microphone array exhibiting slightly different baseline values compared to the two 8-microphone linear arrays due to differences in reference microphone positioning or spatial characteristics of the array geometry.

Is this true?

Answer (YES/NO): NO